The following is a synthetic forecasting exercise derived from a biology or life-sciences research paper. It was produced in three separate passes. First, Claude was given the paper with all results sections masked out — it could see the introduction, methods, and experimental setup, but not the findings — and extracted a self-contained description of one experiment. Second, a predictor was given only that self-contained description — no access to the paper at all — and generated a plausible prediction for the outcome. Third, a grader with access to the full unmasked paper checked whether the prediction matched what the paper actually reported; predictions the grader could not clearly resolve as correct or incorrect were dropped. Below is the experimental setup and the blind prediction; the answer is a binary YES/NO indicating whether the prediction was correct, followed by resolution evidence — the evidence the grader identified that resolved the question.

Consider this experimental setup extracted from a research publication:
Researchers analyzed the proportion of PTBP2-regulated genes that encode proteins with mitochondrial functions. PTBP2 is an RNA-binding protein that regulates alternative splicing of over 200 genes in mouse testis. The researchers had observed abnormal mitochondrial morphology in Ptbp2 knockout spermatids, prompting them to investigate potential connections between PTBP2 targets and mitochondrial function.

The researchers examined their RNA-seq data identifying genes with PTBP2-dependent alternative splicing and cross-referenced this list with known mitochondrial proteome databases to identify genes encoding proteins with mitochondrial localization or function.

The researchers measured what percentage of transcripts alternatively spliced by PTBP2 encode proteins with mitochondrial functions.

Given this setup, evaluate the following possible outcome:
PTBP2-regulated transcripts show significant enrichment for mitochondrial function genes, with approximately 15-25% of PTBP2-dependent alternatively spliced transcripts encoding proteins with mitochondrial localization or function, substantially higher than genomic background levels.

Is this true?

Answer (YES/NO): NO